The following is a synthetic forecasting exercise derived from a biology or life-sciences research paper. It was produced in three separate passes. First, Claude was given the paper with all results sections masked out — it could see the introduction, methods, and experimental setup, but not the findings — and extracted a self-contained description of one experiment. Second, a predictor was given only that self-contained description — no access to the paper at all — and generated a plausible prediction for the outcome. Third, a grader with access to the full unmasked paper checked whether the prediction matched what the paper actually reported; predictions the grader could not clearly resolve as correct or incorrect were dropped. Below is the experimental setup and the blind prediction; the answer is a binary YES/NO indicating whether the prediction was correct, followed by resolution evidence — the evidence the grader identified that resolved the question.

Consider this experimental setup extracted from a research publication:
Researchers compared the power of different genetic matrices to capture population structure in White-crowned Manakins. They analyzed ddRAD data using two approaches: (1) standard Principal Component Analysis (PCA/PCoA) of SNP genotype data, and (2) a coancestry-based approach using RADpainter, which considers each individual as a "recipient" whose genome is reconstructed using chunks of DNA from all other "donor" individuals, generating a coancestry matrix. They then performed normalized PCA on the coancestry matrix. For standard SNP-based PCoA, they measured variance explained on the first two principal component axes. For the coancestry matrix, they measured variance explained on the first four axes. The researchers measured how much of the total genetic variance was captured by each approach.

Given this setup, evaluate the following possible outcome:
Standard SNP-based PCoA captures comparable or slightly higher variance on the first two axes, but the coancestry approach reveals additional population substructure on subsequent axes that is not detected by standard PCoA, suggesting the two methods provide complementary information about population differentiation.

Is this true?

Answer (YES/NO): NO